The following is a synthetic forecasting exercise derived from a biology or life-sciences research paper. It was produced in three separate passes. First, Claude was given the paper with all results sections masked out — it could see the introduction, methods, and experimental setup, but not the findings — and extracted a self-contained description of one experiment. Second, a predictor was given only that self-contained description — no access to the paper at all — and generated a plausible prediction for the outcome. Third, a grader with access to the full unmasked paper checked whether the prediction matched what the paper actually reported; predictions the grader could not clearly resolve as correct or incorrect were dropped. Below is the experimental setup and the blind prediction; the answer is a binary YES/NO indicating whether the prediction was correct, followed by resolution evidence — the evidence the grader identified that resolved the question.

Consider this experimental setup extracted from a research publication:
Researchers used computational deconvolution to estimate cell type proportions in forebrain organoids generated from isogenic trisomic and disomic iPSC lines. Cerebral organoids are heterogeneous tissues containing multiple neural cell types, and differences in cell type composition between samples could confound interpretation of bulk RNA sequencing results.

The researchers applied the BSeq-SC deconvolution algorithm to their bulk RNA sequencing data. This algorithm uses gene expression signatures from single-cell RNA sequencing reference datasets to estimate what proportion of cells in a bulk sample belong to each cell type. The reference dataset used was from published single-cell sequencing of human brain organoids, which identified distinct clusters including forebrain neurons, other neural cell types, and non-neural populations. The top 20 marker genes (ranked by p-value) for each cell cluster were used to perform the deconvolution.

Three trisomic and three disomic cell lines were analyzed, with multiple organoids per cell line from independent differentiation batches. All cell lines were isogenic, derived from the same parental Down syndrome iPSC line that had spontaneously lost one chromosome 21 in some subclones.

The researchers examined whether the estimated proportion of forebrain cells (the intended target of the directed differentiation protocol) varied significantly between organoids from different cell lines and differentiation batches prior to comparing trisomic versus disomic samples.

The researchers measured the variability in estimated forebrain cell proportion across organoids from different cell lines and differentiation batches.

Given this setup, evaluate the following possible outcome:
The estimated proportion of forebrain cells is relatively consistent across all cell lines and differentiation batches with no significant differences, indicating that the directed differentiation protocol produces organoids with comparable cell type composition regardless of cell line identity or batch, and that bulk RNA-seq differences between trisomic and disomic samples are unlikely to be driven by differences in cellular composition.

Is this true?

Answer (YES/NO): NO